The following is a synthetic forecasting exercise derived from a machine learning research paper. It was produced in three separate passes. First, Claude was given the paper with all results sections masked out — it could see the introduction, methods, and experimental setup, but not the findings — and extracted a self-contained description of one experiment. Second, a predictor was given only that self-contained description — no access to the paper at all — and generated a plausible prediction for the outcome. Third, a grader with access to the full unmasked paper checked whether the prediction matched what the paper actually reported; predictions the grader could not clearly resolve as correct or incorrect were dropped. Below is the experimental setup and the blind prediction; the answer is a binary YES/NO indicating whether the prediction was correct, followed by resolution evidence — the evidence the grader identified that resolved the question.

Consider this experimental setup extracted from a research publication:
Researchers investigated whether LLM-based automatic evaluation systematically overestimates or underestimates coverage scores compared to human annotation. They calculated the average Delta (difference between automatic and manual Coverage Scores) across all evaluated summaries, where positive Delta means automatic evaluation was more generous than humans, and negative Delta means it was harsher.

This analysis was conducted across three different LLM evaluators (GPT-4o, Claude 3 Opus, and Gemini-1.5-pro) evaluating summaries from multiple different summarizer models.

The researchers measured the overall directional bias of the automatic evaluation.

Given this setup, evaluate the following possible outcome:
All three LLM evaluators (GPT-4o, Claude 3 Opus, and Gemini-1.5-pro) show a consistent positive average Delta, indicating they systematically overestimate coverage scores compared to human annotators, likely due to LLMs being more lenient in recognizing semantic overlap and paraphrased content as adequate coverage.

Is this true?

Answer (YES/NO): YES